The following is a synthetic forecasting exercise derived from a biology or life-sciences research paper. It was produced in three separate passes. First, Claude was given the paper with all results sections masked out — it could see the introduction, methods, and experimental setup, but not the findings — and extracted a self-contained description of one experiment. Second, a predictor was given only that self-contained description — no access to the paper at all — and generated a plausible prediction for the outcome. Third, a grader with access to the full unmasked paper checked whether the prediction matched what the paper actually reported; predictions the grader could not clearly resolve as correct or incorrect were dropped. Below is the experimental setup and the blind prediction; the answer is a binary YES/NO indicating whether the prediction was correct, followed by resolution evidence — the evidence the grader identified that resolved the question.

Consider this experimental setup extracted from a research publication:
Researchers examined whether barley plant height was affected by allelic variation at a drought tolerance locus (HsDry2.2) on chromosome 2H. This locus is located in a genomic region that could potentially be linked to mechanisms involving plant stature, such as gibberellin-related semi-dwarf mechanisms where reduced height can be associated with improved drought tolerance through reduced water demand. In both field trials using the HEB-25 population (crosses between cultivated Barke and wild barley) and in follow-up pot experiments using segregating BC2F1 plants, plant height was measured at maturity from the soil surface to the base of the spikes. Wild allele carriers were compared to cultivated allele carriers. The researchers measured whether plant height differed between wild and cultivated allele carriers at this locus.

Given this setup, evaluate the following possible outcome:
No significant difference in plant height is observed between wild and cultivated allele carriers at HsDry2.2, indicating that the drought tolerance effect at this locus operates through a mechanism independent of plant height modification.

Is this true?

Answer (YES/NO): YES